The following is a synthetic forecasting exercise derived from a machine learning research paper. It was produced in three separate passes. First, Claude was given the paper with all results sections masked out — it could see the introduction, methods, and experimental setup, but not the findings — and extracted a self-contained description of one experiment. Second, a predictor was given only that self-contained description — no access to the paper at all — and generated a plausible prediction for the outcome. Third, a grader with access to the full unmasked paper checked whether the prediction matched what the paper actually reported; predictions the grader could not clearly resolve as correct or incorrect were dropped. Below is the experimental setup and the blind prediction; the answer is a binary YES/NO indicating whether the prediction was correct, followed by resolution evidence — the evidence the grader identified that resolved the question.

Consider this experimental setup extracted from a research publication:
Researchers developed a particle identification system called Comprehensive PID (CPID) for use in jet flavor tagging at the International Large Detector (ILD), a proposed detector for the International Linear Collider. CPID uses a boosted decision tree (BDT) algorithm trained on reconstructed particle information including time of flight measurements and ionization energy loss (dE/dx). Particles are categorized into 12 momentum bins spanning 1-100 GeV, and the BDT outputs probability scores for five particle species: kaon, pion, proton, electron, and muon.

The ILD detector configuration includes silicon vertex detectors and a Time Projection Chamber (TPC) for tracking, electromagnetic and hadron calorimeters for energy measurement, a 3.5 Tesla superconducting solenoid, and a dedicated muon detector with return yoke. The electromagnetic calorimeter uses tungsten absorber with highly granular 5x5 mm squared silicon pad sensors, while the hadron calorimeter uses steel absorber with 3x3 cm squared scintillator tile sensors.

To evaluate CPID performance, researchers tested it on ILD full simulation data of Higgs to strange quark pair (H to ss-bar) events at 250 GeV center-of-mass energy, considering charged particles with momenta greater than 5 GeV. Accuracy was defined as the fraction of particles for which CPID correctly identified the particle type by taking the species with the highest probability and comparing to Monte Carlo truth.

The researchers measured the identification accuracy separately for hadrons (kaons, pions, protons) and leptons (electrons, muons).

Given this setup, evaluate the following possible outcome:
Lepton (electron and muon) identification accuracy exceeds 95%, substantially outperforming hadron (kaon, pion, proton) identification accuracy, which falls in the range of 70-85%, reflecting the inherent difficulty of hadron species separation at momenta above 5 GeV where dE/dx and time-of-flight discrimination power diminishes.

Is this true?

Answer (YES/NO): NO